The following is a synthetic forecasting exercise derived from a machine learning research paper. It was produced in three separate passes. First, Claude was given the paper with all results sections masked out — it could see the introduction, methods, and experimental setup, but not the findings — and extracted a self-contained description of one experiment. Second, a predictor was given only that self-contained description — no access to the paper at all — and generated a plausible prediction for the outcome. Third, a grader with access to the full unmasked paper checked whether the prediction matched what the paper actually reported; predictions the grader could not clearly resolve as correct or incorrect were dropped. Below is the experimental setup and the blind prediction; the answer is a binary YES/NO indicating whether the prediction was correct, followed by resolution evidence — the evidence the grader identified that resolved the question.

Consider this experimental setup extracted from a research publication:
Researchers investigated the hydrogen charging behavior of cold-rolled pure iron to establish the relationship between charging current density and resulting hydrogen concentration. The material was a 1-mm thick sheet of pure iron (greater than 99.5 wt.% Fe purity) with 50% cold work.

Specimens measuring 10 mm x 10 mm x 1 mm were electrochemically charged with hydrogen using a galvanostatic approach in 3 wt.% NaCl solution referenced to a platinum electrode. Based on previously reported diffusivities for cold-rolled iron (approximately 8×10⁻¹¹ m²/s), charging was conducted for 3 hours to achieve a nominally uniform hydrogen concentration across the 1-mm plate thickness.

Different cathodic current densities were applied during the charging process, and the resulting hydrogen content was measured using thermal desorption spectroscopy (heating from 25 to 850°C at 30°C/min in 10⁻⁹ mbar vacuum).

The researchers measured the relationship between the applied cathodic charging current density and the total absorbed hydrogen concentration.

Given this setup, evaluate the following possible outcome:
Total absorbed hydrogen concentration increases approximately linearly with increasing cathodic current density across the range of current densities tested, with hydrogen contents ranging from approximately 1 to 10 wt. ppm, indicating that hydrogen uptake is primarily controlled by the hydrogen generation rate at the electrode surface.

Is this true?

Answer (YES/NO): NO